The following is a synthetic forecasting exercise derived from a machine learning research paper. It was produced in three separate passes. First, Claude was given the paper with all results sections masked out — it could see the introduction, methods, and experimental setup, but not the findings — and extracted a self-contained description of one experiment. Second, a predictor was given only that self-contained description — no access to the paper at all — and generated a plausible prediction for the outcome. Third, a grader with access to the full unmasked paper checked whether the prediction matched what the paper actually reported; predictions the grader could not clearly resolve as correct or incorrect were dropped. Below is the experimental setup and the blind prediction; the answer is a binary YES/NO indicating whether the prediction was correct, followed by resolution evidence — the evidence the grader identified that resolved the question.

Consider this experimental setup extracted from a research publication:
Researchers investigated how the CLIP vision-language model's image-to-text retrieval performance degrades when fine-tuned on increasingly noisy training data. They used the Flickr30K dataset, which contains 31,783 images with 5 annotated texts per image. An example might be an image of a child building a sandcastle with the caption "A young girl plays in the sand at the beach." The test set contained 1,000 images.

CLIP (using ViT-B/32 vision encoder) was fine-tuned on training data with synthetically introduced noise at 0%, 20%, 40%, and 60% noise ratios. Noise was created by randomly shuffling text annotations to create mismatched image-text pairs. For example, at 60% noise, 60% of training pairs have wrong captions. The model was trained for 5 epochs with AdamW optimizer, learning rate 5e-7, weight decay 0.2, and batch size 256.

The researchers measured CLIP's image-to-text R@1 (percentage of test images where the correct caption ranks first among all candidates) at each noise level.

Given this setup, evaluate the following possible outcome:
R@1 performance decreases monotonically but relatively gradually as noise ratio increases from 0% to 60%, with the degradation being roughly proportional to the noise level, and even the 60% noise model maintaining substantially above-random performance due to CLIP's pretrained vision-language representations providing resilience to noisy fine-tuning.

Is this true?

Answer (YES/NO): NO